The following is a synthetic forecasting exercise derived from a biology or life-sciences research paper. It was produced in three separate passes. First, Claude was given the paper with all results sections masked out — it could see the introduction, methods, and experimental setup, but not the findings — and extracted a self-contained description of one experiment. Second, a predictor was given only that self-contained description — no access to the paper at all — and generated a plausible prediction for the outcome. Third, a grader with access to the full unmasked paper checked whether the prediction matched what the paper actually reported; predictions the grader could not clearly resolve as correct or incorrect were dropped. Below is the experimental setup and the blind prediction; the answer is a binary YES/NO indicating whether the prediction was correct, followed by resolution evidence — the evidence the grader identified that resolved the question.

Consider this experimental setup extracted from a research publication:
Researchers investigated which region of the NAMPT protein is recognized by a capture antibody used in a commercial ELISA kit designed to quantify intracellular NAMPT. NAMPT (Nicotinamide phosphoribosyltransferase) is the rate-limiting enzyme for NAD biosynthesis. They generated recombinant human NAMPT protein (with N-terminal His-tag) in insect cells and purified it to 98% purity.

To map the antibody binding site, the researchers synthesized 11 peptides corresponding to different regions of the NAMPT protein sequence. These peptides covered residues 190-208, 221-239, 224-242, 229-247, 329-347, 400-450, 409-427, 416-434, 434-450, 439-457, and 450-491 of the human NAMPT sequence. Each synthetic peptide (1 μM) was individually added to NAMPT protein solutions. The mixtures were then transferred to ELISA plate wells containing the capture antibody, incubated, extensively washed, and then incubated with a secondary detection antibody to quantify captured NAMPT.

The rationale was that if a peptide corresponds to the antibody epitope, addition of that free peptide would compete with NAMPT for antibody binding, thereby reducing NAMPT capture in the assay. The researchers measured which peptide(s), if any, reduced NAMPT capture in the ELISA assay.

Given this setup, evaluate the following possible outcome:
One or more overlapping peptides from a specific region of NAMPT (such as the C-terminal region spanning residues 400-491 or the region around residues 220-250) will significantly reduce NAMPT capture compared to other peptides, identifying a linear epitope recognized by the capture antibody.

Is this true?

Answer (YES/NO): YES